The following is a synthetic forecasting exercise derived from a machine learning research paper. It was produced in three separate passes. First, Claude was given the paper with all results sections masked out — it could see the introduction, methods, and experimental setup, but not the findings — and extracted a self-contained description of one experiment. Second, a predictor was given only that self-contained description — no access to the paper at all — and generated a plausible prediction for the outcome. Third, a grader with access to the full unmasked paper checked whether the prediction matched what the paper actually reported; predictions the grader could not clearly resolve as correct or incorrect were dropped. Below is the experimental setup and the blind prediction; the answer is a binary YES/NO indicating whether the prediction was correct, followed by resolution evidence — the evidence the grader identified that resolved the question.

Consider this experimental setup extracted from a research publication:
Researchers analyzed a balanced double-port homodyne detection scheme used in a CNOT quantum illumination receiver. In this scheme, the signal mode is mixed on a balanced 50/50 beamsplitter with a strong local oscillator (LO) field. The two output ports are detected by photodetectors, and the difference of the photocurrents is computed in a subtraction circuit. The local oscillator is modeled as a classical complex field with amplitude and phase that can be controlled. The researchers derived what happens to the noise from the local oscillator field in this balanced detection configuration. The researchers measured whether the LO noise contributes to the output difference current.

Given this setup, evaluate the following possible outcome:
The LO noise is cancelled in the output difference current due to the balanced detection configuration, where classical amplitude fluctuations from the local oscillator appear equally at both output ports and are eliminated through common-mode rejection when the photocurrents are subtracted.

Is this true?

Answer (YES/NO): YES